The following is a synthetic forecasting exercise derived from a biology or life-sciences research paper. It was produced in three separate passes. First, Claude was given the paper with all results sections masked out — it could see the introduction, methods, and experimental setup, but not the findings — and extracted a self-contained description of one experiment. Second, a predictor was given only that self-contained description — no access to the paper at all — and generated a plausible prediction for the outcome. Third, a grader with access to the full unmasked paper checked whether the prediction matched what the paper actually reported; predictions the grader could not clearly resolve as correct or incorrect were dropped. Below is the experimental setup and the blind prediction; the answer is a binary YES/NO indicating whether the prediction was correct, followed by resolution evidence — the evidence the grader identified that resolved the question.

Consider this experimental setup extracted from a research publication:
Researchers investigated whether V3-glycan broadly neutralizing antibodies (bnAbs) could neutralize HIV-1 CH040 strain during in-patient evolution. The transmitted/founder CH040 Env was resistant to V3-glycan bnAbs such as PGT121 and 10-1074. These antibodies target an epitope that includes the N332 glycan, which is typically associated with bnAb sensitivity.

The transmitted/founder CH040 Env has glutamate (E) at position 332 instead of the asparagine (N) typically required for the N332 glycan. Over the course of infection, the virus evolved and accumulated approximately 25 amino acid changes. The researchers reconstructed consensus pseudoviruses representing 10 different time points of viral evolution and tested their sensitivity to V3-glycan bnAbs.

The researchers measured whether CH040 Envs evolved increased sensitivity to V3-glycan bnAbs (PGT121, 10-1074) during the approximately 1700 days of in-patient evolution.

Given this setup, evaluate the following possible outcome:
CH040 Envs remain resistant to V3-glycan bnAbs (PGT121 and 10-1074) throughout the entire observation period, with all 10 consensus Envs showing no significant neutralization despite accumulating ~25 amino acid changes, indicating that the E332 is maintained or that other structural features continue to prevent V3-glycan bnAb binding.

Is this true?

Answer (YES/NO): NO